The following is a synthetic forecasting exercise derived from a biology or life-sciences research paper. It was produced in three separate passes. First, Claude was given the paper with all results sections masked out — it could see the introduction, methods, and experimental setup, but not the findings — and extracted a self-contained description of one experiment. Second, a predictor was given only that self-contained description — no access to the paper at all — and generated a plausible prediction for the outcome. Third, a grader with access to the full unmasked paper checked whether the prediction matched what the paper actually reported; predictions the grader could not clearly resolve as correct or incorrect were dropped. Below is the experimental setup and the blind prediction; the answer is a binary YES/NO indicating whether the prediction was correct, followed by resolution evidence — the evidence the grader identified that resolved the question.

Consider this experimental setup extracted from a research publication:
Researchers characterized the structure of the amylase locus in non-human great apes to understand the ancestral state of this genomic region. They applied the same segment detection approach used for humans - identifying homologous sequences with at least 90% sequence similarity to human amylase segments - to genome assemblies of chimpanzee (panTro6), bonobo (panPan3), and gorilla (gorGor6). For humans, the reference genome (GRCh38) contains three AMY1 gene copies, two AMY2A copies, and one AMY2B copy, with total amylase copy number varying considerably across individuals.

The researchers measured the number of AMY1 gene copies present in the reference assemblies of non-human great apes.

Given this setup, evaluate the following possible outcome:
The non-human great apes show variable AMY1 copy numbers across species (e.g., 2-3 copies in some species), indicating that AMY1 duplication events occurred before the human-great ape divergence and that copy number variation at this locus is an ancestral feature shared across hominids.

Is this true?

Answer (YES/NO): NO